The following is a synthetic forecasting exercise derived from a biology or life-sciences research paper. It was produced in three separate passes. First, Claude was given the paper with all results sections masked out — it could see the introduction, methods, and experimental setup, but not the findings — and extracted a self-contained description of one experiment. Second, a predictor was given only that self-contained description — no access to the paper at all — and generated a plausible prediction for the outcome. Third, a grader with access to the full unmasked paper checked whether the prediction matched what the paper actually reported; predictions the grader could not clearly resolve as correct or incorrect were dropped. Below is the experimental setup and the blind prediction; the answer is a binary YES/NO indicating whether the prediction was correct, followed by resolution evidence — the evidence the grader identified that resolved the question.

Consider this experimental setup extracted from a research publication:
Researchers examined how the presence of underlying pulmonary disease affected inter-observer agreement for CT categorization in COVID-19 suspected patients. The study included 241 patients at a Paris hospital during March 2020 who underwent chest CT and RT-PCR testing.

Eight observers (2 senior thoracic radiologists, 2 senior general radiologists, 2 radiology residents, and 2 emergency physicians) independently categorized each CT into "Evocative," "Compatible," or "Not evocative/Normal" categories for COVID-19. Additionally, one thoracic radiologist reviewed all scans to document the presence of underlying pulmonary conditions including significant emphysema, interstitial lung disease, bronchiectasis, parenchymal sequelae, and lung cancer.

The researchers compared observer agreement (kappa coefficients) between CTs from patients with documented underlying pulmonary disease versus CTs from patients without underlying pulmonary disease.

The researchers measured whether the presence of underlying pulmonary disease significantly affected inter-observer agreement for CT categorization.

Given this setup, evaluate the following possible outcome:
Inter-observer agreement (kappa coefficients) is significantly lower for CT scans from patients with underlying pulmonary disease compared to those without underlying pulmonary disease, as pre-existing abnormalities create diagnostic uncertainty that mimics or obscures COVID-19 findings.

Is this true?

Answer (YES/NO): YES